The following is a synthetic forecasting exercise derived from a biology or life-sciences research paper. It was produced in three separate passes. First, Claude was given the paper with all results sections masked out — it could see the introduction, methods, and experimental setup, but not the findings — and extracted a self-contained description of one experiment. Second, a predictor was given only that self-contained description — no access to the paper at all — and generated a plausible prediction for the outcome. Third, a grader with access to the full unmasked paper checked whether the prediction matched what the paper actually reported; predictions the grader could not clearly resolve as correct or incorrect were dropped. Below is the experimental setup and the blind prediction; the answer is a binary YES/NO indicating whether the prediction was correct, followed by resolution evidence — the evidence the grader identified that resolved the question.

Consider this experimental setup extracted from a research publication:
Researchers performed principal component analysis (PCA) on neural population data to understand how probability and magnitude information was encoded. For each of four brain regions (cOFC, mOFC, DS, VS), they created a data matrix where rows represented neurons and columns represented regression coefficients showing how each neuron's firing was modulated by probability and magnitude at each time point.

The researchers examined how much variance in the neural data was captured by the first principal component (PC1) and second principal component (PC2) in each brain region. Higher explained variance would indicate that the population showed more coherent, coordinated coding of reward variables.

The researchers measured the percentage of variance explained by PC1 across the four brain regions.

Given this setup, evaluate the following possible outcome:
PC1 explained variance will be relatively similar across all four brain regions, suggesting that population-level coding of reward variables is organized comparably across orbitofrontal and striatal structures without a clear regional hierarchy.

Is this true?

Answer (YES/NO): NO